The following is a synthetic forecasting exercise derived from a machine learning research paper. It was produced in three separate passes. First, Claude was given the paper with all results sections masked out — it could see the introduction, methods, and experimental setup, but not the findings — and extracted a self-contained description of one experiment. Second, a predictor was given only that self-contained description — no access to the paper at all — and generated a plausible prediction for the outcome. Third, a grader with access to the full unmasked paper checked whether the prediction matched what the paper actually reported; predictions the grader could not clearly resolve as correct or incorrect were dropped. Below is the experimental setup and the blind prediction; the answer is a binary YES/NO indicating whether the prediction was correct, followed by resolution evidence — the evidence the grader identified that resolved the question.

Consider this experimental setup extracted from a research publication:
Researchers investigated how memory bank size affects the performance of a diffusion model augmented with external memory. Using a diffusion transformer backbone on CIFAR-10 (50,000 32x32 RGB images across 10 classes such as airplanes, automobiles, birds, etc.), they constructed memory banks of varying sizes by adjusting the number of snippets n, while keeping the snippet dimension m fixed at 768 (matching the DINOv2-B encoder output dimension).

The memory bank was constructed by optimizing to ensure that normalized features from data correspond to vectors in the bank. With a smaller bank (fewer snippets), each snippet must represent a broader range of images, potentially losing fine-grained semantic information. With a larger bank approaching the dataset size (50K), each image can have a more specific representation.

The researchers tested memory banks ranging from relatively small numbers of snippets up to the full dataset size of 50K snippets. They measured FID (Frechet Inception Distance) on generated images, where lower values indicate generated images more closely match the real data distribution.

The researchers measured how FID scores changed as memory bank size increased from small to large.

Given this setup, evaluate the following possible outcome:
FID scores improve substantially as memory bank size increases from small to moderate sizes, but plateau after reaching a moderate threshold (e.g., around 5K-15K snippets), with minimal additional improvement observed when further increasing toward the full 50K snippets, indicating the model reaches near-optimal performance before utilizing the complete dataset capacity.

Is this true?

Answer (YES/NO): NO